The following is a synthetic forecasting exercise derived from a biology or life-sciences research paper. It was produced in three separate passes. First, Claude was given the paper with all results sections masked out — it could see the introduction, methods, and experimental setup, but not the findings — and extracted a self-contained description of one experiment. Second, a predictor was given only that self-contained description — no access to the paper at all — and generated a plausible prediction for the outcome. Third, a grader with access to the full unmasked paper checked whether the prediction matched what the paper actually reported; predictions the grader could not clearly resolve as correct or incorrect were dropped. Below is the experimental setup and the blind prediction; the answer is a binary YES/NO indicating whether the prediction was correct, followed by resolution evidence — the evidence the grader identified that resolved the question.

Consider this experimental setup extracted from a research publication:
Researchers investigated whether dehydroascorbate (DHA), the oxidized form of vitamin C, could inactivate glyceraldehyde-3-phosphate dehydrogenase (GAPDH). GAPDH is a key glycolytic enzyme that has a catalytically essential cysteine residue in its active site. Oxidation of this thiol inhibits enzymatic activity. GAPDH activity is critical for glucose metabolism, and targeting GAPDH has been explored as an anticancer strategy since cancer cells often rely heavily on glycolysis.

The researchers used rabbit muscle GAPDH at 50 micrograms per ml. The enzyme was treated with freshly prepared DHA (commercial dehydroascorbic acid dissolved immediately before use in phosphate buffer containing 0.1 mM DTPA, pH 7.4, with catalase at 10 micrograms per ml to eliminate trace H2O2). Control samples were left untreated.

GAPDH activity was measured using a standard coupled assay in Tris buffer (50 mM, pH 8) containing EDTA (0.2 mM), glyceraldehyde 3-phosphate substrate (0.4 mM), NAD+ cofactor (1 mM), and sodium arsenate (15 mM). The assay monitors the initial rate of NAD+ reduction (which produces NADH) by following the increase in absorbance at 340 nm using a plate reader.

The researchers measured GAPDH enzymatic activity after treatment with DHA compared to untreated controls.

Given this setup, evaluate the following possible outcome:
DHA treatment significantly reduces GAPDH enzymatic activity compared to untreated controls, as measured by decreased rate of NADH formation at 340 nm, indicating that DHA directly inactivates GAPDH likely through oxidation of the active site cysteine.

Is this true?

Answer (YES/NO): YES